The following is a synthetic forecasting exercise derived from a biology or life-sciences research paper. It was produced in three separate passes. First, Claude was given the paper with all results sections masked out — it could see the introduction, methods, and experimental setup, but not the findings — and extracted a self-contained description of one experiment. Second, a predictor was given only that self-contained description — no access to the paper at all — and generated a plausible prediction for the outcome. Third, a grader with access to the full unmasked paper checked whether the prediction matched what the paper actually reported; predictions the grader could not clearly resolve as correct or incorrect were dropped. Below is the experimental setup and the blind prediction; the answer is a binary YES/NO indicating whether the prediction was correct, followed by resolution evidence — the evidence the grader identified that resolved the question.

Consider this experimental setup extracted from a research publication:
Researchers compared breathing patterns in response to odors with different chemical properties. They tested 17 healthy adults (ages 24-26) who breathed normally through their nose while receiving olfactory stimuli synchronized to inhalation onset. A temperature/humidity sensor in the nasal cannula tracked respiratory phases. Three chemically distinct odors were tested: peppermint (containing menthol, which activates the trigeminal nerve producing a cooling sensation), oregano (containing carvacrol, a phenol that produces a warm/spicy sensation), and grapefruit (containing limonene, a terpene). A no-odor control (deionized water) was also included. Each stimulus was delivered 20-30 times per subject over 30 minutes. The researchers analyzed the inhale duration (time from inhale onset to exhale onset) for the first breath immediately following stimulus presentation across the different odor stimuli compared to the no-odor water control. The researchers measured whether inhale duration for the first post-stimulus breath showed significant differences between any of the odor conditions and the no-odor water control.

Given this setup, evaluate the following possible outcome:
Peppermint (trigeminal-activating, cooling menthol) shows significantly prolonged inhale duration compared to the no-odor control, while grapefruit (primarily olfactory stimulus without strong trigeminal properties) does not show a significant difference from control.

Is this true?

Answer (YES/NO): NO